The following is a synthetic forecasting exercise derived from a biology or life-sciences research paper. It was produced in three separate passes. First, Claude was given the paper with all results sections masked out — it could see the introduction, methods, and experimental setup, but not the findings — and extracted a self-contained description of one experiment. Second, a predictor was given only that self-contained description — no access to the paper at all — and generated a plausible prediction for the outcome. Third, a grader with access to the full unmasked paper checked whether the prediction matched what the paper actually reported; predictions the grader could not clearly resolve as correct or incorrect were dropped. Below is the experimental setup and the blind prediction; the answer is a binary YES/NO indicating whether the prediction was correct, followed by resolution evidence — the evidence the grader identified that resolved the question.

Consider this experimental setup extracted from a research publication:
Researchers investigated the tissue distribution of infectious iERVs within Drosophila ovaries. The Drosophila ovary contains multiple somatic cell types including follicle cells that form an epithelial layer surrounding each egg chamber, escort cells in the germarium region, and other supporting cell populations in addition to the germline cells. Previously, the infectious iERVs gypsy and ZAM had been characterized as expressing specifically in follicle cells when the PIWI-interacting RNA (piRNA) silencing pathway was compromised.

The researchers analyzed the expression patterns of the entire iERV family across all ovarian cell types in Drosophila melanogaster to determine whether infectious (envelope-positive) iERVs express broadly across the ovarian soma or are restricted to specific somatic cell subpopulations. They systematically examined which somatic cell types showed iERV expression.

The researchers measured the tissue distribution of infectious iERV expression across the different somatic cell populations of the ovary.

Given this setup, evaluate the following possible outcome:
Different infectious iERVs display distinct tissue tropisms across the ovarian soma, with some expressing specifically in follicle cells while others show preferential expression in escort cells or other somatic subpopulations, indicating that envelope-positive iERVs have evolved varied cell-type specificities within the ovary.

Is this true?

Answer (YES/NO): YES